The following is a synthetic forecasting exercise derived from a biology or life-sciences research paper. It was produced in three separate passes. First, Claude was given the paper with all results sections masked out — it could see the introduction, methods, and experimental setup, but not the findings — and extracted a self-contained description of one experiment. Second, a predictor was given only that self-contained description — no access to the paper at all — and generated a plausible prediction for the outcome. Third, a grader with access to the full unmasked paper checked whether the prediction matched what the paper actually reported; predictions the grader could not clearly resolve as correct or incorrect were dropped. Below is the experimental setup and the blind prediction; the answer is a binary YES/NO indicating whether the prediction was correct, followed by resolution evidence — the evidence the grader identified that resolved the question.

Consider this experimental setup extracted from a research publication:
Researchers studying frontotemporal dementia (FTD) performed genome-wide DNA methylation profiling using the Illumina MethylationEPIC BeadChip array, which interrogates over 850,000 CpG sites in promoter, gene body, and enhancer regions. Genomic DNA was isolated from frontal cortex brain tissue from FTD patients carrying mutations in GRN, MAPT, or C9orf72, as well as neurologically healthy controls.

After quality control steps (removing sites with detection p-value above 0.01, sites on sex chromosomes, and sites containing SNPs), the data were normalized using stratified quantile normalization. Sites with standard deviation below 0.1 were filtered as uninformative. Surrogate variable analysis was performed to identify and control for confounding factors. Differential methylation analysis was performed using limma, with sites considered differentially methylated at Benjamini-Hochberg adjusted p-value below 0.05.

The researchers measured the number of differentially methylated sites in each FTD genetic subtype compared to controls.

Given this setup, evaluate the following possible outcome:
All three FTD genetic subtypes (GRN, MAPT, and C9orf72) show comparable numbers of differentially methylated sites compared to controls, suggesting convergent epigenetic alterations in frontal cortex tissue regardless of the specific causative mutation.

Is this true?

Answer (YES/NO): NO